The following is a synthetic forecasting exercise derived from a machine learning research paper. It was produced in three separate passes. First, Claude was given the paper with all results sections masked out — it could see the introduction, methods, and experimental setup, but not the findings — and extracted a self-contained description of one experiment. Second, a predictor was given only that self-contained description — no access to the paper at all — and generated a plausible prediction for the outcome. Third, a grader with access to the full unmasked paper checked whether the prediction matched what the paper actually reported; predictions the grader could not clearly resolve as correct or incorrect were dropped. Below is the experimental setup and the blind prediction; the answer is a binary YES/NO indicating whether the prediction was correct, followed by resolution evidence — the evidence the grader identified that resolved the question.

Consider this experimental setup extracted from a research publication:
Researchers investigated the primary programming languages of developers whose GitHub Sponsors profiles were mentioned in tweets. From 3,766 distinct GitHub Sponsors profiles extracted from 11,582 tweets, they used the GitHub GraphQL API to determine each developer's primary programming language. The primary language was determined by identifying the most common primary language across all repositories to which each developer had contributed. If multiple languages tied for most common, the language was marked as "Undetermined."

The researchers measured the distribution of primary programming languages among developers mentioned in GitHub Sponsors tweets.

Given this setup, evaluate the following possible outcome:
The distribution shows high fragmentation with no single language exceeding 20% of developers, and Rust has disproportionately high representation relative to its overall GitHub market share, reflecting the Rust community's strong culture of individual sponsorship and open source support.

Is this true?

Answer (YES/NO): NO